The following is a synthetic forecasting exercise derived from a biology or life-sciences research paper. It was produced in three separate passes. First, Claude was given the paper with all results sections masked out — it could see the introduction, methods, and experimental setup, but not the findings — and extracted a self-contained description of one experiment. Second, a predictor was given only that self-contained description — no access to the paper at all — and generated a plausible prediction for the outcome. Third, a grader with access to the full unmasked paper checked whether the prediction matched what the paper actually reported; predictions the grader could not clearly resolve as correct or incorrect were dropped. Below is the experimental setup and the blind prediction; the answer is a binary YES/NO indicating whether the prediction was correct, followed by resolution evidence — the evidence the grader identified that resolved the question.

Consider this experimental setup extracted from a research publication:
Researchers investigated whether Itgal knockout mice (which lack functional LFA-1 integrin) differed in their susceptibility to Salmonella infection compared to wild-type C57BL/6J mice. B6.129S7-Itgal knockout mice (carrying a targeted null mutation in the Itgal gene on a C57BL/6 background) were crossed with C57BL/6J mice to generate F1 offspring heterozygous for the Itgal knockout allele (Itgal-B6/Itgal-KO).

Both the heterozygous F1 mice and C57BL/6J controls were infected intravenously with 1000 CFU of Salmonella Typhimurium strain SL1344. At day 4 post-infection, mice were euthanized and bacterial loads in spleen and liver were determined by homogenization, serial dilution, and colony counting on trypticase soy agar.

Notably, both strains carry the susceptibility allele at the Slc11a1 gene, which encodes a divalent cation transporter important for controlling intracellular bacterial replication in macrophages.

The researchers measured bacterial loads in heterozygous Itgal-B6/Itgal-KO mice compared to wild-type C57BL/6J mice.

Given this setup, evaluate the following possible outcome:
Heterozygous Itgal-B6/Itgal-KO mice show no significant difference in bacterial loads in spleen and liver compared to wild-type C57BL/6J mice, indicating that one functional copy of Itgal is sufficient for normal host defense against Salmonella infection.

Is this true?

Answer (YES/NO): YES